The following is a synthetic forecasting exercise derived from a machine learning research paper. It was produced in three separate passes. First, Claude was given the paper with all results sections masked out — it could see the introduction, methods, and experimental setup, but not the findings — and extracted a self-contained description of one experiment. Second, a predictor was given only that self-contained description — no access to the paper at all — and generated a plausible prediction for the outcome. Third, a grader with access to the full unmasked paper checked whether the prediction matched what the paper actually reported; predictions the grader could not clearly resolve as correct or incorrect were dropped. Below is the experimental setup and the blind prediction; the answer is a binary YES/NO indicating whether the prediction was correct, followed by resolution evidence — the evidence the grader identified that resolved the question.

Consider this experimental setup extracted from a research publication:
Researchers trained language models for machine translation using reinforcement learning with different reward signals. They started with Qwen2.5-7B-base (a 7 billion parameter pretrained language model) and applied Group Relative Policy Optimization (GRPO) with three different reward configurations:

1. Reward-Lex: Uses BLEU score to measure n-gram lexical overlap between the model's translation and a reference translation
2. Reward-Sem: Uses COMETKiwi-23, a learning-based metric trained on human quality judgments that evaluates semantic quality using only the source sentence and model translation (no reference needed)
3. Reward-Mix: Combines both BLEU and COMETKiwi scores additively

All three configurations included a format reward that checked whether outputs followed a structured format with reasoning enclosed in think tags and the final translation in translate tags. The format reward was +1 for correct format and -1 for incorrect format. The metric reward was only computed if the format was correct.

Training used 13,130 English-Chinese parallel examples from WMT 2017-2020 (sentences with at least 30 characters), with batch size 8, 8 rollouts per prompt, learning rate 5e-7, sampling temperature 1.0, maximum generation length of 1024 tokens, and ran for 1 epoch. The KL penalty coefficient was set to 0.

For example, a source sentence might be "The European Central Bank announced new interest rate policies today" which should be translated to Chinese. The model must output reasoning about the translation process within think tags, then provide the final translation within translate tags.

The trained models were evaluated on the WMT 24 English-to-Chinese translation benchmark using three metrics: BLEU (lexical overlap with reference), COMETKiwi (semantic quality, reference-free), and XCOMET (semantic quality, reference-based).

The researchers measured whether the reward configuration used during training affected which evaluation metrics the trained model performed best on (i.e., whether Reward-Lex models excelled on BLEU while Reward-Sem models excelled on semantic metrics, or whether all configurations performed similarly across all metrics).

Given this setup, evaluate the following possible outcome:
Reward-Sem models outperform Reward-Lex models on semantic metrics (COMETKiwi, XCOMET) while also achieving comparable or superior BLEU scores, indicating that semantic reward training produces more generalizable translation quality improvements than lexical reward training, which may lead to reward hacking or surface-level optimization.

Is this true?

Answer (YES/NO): NO